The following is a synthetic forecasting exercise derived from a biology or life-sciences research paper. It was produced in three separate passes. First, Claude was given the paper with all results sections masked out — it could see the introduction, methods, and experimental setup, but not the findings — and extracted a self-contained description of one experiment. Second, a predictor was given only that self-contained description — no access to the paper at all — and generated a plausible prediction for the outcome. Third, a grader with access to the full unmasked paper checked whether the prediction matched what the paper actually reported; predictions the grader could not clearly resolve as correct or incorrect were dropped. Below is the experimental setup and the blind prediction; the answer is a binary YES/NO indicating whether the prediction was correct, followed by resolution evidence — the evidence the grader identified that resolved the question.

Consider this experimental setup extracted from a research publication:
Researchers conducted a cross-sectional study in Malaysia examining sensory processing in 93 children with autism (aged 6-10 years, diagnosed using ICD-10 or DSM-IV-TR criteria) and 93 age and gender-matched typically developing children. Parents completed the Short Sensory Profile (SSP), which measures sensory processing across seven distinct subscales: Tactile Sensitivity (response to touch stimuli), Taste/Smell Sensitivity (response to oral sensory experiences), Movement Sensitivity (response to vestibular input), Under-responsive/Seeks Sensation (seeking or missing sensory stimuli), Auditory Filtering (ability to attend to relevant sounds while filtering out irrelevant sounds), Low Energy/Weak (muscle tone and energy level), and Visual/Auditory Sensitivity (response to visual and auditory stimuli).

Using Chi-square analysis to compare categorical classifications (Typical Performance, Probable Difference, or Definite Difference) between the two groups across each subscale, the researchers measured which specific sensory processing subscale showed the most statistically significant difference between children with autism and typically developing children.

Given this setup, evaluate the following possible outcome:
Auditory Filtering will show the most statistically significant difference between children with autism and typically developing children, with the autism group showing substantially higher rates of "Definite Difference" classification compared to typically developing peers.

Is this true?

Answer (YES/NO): YES